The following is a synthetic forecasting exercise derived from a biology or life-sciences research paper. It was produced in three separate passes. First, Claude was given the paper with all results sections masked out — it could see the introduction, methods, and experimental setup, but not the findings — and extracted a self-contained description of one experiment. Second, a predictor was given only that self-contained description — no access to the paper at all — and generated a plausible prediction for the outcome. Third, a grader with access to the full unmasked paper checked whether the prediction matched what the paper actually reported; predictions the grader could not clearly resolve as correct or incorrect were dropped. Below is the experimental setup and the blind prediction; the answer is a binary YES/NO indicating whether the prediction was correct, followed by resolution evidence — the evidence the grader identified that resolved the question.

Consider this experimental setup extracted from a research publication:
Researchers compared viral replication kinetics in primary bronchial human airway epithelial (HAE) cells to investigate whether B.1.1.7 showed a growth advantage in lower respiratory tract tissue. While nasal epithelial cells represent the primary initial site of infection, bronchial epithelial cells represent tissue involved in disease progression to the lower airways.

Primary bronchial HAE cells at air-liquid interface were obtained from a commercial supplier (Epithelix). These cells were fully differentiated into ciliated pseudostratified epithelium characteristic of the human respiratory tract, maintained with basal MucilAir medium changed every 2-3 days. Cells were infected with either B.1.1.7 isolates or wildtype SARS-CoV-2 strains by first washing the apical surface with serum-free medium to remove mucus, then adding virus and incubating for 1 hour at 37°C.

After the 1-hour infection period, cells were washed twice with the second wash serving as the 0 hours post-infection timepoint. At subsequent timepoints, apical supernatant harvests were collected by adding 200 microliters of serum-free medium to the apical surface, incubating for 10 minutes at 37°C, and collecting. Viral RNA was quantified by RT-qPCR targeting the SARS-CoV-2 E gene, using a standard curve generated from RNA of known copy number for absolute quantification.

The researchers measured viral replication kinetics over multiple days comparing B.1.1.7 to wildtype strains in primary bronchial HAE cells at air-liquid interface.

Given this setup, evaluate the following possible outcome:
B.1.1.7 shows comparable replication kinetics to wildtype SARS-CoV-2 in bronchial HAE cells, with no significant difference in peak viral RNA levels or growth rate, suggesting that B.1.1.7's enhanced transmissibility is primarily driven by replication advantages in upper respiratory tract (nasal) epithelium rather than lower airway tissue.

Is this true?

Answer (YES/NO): NO